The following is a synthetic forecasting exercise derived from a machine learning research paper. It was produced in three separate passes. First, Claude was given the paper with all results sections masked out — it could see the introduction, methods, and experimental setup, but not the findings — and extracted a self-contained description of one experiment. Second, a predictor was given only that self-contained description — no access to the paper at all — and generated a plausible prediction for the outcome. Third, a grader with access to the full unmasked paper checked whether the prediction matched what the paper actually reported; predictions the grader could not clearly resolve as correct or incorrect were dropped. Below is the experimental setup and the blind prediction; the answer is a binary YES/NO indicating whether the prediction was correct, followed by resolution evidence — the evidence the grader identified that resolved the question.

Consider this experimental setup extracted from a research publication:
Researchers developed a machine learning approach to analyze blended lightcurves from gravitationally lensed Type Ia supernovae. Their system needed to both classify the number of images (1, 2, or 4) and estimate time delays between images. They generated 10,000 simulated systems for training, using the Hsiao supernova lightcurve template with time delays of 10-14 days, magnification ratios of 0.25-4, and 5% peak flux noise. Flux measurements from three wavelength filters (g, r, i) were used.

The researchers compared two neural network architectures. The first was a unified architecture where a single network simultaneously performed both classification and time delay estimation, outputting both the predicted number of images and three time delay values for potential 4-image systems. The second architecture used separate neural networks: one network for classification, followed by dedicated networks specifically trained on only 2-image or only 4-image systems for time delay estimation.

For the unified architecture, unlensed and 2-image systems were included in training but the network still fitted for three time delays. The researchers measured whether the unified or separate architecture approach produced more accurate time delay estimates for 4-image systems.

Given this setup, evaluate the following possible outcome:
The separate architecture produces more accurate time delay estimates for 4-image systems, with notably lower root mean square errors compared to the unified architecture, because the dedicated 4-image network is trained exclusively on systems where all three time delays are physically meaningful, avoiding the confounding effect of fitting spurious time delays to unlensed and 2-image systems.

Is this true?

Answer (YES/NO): YES